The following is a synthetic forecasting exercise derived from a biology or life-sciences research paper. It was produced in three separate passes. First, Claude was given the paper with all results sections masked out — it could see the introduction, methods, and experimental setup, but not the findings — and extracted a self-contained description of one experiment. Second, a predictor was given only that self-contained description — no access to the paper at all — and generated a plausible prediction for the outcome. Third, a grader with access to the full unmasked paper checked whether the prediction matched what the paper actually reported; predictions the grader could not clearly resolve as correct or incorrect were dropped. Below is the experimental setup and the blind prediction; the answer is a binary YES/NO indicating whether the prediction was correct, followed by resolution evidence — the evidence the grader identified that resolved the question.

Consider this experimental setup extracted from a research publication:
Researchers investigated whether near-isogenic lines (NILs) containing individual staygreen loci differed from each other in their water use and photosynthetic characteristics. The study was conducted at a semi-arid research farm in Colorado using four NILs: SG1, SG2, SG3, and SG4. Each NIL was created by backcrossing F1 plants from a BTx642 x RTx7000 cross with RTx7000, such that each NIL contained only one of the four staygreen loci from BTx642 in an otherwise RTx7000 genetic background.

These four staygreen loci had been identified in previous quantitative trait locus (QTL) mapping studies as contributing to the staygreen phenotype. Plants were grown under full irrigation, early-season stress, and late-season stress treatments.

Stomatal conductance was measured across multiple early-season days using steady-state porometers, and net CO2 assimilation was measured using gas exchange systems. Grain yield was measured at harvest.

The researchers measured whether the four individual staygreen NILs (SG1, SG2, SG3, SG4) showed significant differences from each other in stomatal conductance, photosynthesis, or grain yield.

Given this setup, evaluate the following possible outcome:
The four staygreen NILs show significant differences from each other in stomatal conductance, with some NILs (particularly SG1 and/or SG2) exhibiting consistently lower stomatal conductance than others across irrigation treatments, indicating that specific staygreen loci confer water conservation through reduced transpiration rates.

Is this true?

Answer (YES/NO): NO